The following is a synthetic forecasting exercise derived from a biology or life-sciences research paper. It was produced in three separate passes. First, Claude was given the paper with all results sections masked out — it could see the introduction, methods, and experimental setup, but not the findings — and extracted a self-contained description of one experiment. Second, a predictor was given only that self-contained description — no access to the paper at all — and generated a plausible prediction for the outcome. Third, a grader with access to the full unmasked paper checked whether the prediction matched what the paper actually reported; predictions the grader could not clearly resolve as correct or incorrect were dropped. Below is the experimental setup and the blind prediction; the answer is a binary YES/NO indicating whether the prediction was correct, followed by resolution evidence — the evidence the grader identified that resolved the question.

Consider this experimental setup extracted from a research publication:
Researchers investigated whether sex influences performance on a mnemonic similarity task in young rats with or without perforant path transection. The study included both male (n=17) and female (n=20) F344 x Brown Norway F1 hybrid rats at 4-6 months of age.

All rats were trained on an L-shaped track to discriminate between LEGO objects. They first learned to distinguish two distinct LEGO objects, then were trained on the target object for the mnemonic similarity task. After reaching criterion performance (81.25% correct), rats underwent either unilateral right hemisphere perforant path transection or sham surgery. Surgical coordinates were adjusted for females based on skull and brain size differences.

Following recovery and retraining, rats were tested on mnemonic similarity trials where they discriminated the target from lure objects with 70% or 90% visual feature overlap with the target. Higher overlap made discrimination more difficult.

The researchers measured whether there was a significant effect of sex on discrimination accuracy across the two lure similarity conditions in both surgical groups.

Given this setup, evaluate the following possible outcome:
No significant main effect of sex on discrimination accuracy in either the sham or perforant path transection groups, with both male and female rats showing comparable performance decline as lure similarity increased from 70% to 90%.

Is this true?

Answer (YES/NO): YES